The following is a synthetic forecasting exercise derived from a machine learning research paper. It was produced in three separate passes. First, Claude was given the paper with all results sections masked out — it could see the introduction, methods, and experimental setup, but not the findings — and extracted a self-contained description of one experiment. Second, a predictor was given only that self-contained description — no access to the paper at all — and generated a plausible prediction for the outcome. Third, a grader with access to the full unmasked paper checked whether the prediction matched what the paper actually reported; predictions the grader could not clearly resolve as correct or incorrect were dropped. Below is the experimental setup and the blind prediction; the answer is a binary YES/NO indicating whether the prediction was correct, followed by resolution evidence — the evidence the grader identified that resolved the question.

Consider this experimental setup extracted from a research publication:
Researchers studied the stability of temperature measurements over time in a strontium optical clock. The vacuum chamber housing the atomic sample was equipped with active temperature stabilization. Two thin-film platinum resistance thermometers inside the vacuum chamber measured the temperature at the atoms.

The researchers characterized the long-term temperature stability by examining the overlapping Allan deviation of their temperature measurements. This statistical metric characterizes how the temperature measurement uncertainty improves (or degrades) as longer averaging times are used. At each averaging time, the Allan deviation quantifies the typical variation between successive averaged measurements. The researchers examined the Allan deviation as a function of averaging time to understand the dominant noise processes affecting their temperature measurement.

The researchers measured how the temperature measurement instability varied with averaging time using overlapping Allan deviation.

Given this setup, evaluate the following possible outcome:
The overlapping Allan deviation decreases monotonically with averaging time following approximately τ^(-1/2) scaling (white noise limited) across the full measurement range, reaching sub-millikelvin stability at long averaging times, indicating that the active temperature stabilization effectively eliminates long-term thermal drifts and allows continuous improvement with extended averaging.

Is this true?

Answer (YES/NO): NO